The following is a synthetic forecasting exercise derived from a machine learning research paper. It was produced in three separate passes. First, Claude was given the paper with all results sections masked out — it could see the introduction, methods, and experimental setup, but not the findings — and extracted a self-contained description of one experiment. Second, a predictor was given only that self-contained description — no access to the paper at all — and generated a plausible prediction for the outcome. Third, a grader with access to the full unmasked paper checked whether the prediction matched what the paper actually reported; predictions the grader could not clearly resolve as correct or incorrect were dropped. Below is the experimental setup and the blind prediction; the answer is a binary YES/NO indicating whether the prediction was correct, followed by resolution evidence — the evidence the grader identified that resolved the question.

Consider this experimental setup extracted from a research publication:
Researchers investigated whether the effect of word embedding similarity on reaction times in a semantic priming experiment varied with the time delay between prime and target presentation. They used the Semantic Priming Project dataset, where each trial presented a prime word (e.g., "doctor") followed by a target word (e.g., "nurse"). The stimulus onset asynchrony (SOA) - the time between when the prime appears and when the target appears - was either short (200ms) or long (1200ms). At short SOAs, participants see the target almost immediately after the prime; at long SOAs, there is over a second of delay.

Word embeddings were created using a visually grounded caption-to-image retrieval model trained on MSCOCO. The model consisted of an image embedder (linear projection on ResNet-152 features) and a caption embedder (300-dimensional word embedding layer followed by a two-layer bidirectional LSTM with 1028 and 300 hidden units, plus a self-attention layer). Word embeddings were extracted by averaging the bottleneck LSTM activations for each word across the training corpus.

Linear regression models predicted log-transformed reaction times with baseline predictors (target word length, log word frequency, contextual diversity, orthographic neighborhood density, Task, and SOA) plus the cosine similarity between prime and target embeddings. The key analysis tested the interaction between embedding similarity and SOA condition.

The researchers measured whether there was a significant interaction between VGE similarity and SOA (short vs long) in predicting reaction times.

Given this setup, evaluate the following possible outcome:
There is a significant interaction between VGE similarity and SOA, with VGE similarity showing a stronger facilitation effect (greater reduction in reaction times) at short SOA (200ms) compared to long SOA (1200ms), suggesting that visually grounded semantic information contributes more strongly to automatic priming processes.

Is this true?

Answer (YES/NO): NO